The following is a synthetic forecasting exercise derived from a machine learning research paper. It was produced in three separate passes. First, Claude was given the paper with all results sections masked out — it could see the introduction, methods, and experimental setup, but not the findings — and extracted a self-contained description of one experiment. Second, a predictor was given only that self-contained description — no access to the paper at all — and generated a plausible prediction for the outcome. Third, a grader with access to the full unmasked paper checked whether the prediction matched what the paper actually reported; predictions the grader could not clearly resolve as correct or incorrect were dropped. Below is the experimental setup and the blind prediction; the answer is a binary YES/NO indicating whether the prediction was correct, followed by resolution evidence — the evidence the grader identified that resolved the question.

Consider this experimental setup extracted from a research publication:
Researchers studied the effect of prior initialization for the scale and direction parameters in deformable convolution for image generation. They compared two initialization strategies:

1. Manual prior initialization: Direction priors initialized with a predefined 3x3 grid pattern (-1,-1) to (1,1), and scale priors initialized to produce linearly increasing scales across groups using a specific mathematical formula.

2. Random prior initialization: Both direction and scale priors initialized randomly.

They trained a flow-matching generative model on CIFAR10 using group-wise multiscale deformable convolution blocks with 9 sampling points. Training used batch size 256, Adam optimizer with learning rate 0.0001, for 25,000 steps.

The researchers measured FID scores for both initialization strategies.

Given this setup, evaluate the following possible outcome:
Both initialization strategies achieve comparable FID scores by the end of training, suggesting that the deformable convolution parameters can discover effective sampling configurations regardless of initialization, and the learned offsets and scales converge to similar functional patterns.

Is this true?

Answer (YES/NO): NO